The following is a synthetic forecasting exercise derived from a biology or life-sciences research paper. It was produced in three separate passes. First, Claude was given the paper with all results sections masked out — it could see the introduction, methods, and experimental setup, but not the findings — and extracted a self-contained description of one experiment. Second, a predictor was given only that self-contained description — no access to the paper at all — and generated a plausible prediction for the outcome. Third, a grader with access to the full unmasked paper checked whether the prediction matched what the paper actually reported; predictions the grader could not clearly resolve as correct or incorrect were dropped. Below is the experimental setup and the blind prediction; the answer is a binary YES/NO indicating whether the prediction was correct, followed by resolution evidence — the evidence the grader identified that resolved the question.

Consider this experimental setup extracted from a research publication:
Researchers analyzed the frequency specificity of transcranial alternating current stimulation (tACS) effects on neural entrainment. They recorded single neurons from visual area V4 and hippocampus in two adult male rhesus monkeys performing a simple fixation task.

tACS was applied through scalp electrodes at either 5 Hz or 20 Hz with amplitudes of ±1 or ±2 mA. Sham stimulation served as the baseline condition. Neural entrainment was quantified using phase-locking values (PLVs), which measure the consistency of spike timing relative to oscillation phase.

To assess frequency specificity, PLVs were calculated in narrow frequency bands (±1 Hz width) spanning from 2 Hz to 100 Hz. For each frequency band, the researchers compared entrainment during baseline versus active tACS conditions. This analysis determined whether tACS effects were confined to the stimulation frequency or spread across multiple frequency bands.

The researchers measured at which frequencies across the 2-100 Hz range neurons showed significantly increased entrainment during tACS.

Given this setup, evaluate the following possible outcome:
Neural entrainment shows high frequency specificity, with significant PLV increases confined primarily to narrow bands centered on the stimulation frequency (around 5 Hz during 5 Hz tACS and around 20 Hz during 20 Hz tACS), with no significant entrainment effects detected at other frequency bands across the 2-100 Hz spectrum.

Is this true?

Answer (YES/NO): YES